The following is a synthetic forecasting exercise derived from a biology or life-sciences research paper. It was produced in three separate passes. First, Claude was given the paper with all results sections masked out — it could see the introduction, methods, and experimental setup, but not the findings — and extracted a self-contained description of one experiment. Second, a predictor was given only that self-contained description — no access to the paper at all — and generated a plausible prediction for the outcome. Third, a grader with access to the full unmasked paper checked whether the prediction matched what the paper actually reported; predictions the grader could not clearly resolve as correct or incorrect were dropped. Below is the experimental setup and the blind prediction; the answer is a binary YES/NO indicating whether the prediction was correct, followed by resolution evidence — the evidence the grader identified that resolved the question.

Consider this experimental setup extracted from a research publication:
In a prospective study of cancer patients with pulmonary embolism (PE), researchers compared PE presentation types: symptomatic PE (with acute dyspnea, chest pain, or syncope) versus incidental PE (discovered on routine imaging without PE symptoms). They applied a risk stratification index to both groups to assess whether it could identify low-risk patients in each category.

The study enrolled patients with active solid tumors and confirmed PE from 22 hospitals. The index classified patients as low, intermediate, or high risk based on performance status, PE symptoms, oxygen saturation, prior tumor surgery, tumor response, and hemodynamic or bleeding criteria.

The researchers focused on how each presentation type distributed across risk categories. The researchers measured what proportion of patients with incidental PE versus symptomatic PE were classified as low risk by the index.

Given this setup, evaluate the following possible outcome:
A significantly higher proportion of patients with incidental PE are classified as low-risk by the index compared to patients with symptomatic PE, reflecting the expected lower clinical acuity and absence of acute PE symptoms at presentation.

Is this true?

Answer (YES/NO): YES